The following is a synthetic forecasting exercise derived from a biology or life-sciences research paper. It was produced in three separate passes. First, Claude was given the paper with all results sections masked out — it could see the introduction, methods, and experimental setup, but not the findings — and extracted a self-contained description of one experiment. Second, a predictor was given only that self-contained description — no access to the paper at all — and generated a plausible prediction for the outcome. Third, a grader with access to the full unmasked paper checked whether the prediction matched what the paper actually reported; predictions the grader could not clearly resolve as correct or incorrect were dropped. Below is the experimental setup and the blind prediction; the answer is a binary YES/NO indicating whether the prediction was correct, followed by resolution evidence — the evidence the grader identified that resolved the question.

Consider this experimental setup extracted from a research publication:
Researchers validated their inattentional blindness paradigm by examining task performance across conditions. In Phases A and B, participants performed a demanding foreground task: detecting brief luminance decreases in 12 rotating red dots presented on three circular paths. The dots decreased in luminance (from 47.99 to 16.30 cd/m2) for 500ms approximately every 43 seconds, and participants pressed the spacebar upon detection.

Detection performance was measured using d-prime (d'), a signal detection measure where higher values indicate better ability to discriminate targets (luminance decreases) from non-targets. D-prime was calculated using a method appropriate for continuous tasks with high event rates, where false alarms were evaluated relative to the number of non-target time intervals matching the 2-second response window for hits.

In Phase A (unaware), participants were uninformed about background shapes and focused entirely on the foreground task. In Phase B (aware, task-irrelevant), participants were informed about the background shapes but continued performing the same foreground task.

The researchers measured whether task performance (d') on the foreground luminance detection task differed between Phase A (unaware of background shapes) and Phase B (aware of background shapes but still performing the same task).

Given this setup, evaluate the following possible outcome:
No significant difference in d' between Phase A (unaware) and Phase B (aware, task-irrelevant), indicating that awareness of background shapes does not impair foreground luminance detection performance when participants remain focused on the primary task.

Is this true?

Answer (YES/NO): NO